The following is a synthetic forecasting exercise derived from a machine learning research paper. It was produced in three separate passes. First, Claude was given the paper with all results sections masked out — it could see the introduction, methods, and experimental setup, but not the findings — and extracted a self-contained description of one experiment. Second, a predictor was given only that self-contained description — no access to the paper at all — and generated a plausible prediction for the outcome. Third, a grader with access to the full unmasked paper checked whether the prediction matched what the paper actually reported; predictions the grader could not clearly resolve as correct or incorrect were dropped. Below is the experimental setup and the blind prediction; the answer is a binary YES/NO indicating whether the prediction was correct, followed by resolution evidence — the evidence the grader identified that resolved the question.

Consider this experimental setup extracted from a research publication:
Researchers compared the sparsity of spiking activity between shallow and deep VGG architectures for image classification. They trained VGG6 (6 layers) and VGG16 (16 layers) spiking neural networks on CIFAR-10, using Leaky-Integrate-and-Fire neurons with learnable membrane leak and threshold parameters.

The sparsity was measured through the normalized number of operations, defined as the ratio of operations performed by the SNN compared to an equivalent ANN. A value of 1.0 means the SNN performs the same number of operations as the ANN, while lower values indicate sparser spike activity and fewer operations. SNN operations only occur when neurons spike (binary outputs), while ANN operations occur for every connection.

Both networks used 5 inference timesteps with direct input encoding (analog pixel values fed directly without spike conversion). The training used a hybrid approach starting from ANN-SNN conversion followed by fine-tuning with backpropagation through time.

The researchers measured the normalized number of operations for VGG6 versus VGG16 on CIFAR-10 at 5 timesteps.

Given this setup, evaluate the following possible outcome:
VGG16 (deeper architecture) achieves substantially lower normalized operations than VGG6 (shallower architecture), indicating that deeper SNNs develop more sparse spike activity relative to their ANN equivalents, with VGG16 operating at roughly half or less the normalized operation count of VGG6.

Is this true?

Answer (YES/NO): NO